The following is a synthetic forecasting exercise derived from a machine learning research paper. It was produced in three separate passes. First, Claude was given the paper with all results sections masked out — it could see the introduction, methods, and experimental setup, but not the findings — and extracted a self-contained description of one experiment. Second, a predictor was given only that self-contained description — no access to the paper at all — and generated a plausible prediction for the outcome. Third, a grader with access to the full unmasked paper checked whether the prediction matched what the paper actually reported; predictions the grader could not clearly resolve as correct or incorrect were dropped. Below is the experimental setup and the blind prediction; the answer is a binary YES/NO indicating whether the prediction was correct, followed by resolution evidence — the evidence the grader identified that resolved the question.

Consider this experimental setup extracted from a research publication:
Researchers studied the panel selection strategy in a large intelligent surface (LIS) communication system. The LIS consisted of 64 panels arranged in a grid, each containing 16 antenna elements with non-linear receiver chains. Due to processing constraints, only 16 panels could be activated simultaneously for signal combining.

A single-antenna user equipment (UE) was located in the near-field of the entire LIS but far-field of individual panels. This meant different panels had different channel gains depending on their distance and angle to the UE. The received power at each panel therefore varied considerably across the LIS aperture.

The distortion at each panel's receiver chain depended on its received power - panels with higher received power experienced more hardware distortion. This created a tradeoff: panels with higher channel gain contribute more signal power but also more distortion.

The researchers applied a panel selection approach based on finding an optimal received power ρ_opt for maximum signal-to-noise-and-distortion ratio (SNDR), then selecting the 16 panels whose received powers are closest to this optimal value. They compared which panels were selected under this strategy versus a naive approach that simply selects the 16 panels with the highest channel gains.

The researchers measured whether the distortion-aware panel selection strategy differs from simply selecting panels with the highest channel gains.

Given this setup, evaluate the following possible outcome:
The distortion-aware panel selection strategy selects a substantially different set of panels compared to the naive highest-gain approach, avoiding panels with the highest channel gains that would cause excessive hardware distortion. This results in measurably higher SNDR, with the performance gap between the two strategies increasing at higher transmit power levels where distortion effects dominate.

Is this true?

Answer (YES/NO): NO